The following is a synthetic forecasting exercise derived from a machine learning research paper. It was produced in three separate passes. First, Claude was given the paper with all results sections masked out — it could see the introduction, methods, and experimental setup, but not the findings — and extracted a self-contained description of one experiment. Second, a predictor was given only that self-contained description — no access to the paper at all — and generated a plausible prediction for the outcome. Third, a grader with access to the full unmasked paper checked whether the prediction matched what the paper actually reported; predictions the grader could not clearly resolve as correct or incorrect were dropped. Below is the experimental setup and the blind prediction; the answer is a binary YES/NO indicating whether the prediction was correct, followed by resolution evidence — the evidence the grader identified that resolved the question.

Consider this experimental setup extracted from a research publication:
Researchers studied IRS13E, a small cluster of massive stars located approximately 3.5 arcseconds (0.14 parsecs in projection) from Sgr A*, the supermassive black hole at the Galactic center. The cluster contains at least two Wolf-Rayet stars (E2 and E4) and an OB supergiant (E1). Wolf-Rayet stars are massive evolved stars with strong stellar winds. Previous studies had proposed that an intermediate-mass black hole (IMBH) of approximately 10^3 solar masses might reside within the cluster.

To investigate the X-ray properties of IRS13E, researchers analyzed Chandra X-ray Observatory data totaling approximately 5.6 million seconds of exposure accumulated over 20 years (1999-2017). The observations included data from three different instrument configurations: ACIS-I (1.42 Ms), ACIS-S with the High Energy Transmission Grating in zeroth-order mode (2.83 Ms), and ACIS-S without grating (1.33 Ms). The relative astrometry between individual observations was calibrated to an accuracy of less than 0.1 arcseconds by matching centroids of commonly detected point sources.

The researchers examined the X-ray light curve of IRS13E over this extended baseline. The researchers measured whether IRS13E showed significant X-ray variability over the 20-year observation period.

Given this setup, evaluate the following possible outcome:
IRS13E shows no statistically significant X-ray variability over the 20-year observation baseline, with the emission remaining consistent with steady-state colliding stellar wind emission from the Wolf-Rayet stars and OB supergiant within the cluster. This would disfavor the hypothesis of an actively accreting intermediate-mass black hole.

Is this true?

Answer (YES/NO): YES